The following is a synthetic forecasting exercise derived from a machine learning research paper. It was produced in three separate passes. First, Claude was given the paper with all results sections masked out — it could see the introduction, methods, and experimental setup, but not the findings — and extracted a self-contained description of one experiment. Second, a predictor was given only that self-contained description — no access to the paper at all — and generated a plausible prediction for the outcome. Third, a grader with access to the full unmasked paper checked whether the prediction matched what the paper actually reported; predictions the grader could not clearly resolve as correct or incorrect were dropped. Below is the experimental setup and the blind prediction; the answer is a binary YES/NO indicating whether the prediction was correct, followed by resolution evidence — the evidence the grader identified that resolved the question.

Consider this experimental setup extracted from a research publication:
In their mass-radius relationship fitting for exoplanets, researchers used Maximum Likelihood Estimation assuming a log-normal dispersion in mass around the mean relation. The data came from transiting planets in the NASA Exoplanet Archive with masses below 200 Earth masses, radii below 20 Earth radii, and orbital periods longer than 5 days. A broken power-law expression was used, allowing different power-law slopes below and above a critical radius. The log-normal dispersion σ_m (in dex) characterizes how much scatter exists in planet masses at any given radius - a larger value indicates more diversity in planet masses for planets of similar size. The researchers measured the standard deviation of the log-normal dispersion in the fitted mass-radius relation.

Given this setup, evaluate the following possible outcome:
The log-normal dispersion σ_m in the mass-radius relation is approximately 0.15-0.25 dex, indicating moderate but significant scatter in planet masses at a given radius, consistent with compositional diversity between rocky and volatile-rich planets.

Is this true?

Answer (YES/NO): NO